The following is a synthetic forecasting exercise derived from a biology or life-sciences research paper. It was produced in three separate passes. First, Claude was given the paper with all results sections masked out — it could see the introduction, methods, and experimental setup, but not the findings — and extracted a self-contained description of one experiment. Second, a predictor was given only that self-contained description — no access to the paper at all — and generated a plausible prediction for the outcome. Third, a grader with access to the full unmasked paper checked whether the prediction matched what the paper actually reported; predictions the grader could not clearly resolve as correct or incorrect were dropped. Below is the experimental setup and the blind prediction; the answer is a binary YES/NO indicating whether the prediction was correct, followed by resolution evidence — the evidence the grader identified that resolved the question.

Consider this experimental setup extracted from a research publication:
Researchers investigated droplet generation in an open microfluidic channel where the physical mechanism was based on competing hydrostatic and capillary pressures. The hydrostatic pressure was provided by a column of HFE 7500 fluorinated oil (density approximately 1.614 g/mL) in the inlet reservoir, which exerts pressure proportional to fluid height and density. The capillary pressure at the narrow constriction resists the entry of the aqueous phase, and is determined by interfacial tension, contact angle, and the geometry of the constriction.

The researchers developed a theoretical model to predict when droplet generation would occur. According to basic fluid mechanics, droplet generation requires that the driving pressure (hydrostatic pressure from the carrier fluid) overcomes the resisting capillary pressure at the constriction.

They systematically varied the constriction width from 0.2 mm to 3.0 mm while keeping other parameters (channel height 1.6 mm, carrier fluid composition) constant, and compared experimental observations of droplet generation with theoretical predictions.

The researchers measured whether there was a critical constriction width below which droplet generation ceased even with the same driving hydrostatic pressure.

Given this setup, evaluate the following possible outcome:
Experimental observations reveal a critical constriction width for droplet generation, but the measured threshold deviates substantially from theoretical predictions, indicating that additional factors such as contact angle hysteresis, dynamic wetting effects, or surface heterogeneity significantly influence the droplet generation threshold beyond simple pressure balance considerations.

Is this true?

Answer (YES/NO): NO